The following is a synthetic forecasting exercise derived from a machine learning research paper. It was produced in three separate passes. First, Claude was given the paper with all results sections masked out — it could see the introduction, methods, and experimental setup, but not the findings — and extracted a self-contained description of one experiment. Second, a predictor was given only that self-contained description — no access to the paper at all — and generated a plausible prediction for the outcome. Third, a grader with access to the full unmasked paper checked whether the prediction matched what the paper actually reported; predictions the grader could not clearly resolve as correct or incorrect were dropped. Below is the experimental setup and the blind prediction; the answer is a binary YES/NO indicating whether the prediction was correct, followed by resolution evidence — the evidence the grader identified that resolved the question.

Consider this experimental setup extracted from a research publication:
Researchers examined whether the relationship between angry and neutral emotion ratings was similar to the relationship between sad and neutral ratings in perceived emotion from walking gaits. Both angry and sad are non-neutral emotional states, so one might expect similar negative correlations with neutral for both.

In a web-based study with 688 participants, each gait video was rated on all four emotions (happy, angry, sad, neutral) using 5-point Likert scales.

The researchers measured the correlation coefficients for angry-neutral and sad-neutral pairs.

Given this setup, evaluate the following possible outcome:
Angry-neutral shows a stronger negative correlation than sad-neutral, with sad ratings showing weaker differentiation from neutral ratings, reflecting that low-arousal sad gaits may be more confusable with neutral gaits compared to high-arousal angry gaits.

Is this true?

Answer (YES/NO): YES